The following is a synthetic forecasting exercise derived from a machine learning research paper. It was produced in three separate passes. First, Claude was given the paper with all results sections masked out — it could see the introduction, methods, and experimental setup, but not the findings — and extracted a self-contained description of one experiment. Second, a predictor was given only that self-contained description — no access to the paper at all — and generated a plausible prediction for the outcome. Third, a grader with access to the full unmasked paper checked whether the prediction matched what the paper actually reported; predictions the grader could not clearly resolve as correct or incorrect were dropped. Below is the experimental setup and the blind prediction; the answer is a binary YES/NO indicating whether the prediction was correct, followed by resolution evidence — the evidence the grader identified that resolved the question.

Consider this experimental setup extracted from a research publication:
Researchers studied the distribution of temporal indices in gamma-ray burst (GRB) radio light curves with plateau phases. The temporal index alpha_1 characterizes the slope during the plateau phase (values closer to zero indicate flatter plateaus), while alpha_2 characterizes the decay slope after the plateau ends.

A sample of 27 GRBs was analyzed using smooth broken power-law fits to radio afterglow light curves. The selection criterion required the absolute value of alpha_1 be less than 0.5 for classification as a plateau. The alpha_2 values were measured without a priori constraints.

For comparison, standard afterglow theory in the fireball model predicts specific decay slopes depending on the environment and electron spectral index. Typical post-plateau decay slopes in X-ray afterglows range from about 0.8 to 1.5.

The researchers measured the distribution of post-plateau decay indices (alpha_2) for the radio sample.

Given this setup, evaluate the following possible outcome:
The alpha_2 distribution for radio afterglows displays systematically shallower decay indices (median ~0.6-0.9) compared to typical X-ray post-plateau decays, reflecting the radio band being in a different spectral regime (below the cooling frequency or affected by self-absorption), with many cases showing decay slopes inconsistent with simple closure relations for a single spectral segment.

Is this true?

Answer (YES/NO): NO